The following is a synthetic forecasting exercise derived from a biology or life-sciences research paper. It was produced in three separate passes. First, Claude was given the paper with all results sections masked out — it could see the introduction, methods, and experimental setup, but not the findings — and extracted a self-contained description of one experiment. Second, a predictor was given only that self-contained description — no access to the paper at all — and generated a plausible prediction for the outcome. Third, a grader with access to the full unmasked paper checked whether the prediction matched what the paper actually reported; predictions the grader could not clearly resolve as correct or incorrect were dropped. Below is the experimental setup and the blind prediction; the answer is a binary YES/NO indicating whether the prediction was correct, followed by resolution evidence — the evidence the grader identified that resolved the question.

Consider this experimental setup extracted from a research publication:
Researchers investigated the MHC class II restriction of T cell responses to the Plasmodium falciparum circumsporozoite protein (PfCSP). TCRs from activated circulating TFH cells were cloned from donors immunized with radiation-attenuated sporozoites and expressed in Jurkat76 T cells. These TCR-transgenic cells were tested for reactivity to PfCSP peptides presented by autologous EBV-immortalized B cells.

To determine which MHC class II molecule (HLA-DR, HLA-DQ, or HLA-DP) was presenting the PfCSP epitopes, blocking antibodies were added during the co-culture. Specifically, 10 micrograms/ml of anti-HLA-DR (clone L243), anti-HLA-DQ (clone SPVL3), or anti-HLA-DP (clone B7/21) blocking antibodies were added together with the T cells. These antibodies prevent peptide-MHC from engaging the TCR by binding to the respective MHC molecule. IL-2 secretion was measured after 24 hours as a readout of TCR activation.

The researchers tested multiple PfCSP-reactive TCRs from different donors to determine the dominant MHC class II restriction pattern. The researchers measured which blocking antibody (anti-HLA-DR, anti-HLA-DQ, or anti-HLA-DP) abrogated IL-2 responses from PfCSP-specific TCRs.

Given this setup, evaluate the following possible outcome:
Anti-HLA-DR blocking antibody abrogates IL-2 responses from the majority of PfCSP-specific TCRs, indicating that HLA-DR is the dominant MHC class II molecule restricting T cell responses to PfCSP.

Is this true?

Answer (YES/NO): YES